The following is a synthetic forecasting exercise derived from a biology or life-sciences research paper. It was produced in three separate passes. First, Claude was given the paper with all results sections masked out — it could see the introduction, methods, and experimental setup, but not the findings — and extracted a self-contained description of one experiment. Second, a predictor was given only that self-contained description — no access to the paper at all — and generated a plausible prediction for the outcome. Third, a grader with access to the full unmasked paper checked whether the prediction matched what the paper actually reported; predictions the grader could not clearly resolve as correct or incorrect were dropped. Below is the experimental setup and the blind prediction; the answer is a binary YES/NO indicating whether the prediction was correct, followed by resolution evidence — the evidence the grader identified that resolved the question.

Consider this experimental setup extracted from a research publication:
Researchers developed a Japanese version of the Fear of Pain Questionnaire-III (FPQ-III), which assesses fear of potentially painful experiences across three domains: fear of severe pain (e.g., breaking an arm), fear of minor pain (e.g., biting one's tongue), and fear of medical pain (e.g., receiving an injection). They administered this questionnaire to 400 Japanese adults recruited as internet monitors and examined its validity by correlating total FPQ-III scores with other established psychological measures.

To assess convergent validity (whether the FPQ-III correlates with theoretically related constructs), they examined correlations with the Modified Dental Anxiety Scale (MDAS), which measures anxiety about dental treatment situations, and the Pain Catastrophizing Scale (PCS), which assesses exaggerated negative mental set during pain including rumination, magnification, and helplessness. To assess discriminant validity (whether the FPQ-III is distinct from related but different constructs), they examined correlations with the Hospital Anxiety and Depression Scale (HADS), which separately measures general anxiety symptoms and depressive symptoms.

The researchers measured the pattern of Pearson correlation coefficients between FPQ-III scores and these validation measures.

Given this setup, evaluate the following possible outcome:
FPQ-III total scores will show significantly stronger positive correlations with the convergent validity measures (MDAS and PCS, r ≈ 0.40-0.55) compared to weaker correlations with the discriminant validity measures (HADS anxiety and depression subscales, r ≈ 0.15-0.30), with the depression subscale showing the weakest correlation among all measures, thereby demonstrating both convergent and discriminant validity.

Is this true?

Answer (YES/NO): NO